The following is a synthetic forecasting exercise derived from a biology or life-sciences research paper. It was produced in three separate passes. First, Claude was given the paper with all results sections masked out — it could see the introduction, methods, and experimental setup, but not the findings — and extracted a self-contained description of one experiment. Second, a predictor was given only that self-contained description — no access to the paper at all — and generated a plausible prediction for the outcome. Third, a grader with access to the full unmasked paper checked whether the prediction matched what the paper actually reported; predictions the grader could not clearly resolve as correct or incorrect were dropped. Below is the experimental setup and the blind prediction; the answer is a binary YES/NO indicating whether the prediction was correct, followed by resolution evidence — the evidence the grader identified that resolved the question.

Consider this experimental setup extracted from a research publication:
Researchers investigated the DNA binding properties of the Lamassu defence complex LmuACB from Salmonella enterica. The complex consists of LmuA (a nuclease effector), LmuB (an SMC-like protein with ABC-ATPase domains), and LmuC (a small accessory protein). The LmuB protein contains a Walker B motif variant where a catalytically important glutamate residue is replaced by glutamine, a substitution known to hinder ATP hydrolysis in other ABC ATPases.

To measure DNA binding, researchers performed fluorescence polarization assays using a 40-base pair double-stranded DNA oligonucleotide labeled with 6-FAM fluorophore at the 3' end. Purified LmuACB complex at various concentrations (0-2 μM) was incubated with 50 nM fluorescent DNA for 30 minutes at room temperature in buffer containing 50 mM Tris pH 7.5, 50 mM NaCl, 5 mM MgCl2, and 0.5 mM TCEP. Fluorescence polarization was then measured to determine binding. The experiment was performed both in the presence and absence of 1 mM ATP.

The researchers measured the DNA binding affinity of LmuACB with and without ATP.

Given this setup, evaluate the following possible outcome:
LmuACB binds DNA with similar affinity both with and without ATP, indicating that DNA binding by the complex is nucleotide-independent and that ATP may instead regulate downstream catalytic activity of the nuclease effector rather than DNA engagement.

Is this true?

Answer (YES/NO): NO